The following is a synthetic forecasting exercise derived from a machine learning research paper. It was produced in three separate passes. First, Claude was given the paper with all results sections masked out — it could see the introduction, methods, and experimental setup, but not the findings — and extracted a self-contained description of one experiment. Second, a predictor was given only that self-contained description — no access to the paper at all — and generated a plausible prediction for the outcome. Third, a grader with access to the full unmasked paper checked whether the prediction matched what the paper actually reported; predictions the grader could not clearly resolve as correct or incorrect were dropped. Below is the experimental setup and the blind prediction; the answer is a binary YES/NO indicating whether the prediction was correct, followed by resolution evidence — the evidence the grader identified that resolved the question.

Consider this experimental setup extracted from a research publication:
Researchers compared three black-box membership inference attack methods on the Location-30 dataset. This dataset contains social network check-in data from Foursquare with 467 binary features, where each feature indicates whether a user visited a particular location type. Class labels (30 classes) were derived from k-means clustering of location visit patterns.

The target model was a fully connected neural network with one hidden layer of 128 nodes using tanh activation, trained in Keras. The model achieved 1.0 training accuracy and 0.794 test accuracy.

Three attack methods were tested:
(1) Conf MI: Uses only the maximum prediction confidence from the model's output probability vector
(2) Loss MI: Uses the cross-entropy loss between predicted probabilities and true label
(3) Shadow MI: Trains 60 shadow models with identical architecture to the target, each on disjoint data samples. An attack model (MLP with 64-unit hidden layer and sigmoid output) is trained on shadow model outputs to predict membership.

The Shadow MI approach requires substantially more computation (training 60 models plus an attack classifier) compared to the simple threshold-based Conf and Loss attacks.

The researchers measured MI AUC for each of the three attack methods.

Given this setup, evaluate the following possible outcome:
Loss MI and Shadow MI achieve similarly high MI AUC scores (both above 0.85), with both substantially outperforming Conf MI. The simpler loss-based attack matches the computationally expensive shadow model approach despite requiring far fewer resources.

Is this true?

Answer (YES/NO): NO